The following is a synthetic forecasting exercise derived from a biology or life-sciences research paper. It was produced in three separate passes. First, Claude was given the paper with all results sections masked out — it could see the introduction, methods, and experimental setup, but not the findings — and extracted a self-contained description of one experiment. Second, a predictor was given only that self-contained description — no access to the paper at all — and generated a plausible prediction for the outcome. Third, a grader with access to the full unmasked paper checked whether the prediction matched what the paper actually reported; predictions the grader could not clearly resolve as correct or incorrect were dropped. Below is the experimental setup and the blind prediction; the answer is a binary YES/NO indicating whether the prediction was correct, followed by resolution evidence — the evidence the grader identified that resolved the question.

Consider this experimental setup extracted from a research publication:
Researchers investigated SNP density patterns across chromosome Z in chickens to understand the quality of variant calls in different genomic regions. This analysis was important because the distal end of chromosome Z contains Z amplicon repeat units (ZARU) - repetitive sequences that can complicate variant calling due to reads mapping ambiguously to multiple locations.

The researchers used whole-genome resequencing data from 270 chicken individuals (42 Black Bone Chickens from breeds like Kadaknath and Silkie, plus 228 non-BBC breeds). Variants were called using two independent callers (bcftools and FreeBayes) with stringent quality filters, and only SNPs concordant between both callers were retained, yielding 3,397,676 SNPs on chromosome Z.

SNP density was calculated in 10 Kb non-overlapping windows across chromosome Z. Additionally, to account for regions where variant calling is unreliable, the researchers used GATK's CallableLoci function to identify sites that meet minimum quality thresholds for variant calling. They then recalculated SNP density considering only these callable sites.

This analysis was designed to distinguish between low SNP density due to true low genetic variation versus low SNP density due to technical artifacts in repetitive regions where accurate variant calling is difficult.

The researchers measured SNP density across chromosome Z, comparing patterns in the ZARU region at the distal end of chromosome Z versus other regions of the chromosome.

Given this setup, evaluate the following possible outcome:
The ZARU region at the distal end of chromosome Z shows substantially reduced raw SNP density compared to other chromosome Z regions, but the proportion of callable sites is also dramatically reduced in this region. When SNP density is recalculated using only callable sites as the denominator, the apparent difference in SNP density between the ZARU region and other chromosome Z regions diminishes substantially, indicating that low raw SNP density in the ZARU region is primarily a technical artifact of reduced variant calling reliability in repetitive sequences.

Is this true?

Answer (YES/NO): NO